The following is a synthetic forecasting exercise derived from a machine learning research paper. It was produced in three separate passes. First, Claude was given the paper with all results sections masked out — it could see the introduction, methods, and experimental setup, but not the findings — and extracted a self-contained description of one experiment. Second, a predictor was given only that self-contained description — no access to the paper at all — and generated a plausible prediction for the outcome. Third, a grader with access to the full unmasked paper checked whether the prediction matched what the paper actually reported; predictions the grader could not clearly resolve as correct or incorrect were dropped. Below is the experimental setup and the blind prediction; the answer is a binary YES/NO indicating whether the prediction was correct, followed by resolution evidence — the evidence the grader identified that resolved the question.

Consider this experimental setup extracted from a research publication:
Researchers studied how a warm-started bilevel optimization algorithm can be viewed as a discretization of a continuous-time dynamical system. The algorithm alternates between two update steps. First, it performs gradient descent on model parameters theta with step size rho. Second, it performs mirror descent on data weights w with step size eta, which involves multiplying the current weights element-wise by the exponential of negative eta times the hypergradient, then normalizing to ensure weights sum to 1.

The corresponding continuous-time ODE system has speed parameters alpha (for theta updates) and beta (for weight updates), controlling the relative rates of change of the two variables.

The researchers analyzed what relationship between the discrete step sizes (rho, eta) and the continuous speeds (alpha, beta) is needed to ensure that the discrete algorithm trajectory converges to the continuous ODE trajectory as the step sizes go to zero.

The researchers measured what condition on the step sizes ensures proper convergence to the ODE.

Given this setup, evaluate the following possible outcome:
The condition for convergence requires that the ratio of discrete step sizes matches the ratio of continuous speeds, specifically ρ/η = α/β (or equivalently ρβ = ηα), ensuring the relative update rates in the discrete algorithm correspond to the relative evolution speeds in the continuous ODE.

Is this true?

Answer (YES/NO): NO